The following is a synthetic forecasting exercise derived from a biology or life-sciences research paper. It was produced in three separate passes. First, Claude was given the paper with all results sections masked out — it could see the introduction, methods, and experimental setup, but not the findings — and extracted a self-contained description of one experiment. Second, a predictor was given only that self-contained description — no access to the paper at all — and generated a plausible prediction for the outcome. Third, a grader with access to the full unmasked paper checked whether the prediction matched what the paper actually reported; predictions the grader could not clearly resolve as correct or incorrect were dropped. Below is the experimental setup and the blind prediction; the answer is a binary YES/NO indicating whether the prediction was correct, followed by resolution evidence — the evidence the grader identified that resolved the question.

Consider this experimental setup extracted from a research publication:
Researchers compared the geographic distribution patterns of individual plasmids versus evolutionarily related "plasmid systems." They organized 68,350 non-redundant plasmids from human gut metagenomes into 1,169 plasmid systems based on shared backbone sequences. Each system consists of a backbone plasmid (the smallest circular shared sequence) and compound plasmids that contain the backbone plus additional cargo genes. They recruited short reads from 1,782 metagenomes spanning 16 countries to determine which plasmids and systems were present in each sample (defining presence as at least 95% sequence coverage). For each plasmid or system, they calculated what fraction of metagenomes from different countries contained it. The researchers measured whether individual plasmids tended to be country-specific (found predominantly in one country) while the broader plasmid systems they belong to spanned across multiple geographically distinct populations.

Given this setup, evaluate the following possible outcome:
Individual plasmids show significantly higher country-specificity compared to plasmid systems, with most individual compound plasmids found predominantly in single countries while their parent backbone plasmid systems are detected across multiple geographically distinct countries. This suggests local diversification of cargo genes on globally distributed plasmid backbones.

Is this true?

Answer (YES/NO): YES